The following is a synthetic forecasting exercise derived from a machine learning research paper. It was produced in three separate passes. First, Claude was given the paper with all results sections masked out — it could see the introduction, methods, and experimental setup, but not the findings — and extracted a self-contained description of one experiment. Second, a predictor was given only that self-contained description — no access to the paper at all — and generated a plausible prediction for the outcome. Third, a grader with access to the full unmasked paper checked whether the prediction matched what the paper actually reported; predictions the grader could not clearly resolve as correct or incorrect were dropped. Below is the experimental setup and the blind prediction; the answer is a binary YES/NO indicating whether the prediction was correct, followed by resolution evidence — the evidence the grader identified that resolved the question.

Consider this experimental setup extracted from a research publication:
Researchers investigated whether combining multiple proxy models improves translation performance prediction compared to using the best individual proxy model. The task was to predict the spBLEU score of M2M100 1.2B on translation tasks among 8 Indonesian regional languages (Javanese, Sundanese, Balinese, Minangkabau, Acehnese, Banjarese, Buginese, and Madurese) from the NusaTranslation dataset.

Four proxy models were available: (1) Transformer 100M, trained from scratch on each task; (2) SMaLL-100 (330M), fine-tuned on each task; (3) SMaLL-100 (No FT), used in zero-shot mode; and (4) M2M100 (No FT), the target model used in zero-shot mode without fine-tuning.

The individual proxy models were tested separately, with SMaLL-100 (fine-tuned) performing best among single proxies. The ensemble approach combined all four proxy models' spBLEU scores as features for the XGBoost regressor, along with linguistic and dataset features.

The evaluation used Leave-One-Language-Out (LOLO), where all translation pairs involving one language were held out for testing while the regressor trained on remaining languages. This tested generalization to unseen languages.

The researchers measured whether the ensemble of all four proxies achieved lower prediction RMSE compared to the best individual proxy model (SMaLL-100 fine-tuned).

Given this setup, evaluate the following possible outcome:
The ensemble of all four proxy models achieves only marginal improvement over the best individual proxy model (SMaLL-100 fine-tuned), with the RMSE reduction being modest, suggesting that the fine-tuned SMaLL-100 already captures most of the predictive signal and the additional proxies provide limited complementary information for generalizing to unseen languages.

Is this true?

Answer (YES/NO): NO